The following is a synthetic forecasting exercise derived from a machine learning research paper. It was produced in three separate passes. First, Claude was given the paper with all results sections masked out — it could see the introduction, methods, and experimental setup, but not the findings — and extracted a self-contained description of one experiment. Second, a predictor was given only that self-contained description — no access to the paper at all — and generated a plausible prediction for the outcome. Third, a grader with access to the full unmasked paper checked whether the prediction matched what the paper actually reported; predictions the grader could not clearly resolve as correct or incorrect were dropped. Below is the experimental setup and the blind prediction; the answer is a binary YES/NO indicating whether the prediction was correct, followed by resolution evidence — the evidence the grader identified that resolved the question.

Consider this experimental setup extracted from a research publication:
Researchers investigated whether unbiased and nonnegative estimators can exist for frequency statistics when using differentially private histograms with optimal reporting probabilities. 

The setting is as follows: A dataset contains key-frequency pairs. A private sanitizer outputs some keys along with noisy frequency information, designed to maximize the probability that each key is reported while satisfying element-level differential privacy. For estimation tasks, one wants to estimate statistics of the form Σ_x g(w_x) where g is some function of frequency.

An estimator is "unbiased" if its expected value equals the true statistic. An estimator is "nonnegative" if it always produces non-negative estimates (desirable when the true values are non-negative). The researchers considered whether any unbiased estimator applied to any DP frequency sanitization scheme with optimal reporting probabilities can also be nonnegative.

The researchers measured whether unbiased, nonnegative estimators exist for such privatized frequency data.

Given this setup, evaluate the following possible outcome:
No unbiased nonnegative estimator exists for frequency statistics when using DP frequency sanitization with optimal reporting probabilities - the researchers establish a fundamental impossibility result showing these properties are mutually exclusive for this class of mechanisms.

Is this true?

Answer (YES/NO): YES